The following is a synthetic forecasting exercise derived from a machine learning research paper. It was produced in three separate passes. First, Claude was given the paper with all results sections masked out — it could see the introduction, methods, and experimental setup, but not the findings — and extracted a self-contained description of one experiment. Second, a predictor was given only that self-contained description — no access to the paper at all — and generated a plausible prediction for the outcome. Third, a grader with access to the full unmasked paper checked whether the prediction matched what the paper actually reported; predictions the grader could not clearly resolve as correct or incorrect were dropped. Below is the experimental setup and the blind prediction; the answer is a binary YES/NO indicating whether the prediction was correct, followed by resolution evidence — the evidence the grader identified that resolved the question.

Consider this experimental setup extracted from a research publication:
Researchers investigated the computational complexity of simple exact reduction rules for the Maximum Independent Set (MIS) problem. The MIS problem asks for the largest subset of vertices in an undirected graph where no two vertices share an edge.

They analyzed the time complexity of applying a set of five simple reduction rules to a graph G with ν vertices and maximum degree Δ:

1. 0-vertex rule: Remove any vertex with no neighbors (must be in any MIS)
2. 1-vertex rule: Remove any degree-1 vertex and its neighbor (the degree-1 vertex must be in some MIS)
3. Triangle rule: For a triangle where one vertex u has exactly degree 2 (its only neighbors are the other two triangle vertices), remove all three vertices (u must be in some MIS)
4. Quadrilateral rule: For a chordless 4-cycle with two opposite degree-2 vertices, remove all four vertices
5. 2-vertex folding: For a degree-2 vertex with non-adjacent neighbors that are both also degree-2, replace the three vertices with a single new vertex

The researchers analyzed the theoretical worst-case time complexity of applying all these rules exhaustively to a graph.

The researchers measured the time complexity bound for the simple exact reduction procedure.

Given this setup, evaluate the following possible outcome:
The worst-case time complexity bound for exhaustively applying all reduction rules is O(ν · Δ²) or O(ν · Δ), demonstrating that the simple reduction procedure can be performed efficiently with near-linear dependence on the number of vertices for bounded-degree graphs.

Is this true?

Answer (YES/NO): YES